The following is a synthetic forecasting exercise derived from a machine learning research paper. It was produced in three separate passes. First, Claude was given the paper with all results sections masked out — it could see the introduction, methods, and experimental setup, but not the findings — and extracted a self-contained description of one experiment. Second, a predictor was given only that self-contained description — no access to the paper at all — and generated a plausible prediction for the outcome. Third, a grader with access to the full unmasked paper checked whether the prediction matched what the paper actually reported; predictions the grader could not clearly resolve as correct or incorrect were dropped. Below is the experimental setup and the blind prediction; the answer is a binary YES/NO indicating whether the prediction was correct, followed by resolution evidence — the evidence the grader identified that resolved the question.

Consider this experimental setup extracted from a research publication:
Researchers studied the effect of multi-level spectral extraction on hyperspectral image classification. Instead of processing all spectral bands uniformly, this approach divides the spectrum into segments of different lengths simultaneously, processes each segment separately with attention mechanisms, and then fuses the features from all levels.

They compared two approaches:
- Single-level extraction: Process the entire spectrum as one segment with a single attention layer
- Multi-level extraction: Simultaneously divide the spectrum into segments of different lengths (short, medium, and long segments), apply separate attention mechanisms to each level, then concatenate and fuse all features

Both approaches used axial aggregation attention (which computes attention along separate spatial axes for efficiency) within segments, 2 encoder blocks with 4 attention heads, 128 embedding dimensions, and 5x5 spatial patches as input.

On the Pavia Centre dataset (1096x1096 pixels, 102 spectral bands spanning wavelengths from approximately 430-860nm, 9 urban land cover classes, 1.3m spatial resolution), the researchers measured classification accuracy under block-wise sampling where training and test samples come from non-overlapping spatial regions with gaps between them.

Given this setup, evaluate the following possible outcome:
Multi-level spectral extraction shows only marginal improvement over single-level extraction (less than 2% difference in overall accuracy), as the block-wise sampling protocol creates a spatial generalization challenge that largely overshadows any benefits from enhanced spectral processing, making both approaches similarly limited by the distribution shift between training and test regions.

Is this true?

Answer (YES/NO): YES